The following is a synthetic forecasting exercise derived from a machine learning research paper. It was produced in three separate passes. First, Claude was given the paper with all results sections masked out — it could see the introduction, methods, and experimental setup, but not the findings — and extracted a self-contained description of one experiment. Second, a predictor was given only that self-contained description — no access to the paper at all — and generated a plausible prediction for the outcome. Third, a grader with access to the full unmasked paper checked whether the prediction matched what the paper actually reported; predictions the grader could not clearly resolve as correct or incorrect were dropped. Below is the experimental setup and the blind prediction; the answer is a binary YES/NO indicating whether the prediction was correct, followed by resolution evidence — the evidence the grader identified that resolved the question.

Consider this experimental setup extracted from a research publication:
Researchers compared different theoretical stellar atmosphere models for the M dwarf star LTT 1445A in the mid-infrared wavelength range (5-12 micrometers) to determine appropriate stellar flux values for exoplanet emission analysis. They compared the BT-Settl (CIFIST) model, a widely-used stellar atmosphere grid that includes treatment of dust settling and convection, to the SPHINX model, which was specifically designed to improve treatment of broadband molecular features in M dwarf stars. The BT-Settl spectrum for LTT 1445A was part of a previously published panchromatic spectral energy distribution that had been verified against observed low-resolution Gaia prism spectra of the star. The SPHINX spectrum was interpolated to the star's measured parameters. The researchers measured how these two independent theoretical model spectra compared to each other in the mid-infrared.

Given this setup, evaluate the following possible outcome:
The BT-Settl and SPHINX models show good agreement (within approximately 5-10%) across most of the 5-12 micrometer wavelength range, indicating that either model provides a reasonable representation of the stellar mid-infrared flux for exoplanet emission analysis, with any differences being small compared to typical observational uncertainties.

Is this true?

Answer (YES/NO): YES